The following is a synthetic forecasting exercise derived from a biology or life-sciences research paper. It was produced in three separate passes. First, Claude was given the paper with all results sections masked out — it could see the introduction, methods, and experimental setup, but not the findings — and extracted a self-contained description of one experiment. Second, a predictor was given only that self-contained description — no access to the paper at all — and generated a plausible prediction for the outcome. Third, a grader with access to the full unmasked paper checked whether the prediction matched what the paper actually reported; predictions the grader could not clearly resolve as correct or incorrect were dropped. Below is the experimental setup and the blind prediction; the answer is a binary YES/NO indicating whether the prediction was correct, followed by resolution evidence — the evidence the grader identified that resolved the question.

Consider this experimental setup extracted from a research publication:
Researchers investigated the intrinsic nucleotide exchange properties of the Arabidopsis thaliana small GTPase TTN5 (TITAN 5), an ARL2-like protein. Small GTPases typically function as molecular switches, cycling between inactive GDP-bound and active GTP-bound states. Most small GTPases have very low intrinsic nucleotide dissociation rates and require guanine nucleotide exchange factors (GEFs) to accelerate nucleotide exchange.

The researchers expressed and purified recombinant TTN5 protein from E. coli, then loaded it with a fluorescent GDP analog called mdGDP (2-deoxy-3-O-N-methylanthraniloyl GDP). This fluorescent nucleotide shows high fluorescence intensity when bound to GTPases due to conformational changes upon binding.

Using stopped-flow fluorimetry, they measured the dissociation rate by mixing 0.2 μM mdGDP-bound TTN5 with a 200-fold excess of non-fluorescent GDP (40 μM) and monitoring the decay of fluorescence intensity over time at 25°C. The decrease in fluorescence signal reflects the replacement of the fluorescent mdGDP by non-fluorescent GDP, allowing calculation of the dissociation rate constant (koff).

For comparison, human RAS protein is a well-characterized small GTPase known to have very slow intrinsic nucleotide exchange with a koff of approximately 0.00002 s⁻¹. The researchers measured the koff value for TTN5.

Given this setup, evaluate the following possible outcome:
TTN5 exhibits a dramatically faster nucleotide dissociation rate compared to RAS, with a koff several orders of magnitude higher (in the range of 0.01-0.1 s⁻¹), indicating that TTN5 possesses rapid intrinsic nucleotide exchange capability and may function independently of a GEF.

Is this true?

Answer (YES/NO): YES